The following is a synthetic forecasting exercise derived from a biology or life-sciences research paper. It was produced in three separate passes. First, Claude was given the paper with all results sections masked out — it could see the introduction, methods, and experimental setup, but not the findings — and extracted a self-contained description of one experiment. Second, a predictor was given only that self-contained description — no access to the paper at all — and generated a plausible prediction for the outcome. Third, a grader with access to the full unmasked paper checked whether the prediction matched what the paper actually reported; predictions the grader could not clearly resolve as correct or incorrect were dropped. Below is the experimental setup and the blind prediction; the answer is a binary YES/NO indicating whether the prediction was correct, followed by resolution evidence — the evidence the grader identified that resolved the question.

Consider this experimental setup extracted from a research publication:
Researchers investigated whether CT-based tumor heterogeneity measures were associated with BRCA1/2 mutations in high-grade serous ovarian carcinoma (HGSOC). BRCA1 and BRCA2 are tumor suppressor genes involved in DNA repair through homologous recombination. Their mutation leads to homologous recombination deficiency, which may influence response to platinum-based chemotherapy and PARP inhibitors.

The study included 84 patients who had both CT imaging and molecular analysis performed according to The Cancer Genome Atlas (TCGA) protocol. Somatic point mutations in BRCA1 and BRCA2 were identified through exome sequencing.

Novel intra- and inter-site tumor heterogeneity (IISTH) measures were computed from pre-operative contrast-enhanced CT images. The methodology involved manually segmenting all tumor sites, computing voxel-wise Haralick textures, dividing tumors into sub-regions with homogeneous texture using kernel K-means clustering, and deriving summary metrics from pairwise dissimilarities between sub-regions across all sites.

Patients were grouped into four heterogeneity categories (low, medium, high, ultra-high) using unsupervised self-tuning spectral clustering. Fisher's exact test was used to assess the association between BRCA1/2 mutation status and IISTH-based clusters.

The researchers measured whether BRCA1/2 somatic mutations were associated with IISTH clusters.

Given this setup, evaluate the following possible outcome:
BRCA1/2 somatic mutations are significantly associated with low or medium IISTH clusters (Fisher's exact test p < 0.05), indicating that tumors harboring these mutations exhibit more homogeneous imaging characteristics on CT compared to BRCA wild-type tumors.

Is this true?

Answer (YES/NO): NO